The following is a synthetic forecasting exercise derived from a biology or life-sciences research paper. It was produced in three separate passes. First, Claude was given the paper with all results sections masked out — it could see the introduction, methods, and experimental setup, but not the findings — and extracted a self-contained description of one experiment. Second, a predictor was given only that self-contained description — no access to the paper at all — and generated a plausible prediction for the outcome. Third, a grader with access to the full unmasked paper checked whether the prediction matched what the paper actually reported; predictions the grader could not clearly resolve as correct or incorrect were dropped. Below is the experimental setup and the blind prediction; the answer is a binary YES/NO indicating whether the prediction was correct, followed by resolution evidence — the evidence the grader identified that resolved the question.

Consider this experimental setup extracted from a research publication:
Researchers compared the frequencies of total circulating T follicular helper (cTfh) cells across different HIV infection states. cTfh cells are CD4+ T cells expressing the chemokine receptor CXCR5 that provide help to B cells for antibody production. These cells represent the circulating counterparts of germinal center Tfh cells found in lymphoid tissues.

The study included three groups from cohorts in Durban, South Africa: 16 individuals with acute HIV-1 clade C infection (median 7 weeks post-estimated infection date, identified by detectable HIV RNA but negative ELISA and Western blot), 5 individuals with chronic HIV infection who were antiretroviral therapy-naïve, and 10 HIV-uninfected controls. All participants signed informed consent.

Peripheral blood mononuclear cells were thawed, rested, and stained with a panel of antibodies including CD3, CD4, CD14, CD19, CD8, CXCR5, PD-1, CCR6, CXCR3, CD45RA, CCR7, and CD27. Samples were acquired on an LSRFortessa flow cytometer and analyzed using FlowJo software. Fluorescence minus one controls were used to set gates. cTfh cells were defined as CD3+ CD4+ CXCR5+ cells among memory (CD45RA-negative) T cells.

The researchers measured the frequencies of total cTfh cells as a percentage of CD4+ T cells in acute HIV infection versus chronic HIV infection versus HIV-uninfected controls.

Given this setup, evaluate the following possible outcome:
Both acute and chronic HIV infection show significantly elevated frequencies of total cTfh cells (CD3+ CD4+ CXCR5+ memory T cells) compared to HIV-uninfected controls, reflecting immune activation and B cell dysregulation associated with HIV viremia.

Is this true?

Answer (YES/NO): NO